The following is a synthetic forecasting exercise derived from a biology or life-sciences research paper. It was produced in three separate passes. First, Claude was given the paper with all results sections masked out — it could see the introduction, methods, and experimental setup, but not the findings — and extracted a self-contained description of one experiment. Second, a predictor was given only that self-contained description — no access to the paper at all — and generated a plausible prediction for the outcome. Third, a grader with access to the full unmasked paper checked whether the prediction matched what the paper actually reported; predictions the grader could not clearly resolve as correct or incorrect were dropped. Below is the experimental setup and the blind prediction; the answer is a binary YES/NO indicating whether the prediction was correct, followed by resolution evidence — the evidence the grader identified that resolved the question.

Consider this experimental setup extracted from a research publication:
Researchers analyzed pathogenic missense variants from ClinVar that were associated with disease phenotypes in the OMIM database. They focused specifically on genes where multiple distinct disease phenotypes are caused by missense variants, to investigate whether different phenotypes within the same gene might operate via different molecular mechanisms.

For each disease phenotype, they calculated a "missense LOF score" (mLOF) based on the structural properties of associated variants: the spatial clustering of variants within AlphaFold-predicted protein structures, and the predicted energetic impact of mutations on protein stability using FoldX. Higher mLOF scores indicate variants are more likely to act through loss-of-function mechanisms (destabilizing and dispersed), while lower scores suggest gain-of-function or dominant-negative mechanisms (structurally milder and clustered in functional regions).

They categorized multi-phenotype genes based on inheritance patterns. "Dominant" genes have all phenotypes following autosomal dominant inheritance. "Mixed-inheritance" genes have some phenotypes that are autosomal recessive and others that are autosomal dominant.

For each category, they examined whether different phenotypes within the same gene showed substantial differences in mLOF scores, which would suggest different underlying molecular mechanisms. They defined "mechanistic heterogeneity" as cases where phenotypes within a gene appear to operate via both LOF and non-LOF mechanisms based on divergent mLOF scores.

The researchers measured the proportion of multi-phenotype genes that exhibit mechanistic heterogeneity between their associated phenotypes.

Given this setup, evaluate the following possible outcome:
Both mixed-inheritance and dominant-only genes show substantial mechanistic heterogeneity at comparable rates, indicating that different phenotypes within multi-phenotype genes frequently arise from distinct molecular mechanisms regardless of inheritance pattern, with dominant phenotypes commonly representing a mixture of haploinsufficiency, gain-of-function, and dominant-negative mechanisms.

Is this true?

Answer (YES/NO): YES